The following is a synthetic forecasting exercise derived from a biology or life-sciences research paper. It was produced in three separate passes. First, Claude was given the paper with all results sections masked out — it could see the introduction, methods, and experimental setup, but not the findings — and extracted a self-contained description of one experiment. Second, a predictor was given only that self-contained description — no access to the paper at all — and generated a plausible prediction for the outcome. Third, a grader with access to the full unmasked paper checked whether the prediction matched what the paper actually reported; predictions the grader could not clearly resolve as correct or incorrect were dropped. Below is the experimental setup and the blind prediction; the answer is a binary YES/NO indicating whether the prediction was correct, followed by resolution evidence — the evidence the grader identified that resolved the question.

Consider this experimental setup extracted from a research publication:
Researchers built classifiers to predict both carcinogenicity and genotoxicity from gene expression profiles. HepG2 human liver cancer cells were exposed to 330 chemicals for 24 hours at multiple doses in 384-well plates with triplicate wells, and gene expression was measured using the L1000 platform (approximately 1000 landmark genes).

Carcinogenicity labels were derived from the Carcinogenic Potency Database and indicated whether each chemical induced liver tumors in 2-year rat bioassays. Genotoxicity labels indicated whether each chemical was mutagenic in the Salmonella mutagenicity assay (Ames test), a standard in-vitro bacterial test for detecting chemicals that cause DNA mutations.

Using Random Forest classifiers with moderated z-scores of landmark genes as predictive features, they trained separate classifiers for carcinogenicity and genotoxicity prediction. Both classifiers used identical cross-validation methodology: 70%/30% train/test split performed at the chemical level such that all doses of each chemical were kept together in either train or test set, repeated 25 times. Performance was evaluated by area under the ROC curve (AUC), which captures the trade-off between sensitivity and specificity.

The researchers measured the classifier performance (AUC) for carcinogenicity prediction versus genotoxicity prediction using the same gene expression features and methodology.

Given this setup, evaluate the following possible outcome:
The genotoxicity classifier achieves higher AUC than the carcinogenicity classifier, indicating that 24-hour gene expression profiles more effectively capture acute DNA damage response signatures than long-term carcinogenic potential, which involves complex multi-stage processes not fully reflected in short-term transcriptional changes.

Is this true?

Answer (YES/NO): YES